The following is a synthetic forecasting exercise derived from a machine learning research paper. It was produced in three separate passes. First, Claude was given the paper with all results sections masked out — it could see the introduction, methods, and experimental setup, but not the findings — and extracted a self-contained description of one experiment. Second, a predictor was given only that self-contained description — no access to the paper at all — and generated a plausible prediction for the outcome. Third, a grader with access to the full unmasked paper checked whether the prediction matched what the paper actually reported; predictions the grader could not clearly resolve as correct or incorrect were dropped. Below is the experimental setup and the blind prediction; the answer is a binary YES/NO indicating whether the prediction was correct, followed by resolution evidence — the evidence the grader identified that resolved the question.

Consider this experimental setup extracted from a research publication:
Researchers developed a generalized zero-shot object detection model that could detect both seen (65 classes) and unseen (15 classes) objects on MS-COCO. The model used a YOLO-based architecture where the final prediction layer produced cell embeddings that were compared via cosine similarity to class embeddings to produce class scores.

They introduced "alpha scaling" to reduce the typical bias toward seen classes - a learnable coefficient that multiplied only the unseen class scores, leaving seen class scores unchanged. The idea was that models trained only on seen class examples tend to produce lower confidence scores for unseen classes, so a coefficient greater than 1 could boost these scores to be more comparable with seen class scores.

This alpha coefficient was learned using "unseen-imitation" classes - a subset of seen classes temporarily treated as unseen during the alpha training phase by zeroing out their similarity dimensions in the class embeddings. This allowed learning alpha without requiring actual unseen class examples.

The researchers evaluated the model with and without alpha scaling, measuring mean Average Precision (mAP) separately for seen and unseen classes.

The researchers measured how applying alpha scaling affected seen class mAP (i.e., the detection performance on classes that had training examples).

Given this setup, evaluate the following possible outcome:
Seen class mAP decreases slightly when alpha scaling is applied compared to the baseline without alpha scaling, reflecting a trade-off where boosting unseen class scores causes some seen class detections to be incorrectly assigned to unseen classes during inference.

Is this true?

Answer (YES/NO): NO